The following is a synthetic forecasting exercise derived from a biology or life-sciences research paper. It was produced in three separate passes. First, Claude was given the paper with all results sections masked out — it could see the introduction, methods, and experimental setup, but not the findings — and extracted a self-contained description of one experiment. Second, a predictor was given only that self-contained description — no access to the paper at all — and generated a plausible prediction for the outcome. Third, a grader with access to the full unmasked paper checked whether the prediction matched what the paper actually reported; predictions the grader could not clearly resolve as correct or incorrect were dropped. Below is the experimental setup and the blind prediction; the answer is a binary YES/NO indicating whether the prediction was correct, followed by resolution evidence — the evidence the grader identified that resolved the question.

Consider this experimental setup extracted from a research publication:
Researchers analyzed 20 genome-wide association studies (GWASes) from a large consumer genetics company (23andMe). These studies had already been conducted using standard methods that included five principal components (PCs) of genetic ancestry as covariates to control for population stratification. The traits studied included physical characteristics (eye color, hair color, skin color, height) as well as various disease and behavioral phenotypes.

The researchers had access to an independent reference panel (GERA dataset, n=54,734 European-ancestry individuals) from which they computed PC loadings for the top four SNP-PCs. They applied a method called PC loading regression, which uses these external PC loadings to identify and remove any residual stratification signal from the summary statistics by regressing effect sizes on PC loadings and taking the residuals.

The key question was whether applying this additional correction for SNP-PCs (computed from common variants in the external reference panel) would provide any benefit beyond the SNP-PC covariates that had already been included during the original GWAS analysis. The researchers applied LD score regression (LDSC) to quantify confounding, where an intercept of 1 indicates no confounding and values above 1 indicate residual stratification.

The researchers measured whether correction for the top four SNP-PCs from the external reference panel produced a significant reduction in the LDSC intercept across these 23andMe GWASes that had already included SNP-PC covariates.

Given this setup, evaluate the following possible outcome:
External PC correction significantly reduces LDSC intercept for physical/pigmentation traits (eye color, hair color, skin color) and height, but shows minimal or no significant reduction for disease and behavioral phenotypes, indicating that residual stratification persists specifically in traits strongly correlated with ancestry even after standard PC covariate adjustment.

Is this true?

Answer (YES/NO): NO